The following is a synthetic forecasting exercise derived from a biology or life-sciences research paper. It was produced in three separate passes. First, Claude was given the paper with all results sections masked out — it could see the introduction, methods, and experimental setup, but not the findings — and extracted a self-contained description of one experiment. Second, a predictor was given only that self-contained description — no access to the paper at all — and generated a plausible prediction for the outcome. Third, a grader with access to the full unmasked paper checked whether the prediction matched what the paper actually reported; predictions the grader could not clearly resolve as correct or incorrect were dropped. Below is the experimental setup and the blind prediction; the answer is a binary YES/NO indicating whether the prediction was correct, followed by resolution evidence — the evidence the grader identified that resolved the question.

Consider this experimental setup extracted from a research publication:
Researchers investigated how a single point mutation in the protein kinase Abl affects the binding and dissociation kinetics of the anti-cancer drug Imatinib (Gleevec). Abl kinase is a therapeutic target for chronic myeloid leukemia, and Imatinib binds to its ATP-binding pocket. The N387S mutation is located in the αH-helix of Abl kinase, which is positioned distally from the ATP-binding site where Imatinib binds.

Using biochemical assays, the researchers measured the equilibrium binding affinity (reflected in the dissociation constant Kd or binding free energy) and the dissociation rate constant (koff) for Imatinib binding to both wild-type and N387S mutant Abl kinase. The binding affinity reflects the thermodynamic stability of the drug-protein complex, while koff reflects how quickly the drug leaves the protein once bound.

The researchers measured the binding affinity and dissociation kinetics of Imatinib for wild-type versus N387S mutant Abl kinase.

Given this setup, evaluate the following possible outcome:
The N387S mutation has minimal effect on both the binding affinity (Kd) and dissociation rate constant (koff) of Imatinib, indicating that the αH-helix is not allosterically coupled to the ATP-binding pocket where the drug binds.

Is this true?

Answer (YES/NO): NO